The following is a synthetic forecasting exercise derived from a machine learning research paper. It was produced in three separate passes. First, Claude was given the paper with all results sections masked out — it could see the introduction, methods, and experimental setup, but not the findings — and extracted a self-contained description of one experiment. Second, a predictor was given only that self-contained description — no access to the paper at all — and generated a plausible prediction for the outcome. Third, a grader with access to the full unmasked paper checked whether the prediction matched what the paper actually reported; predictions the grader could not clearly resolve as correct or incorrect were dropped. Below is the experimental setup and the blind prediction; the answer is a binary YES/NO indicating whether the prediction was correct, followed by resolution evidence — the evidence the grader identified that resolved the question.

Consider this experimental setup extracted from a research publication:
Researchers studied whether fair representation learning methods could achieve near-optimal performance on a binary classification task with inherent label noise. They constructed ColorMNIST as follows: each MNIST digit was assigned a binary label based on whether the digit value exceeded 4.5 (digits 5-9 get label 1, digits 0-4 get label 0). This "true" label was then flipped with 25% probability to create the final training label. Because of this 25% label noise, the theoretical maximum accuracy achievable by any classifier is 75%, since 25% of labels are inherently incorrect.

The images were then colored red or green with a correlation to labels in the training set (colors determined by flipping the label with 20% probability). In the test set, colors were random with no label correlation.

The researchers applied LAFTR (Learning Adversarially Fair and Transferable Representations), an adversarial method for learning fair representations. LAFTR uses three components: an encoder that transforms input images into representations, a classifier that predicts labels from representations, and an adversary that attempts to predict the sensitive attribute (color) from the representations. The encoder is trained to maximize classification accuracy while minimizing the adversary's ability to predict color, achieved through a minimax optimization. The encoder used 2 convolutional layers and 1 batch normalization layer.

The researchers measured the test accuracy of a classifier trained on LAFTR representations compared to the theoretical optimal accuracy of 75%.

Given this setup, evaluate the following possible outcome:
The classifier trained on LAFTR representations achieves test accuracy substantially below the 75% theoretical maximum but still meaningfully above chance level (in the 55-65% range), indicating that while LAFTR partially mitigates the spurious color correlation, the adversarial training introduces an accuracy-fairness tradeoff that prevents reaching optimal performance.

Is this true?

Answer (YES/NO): NO